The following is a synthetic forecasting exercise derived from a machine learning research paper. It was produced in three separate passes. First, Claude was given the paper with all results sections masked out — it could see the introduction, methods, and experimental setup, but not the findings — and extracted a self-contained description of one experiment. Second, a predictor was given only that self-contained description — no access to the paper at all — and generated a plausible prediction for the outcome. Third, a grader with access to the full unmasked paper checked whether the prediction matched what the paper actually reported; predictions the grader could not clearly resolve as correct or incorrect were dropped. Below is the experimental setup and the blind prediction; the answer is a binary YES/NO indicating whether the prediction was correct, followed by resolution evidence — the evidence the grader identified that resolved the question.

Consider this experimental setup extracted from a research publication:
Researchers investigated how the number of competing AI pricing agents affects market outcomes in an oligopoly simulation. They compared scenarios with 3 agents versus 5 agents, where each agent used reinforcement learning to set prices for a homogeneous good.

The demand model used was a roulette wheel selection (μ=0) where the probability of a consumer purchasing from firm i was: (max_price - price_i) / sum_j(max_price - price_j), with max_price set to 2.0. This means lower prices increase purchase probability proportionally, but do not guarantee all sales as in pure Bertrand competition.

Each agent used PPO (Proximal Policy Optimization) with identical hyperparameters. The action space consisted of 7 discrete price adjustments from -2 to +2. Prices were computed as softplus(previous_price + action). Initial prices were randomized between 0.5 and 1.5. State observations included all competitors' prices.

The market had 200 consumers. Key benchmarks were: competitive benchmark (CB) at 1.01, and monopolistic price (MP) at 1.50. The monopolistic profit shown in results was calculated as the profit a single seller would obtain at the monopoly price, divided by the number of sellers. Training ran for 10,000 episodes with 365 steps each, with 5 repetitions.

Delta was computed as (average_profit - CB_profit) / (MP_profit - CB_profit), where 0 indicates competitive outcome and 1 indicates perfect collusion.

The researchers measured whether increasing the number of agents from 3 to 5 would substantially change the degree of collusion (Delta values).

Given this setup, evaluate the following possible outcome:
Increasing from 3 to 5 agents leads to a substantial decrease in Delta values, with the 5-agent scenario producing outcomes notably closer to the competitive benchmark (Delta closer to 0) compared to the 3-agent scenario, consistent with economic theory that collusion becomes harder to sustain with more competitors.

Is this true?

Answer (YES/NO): NO